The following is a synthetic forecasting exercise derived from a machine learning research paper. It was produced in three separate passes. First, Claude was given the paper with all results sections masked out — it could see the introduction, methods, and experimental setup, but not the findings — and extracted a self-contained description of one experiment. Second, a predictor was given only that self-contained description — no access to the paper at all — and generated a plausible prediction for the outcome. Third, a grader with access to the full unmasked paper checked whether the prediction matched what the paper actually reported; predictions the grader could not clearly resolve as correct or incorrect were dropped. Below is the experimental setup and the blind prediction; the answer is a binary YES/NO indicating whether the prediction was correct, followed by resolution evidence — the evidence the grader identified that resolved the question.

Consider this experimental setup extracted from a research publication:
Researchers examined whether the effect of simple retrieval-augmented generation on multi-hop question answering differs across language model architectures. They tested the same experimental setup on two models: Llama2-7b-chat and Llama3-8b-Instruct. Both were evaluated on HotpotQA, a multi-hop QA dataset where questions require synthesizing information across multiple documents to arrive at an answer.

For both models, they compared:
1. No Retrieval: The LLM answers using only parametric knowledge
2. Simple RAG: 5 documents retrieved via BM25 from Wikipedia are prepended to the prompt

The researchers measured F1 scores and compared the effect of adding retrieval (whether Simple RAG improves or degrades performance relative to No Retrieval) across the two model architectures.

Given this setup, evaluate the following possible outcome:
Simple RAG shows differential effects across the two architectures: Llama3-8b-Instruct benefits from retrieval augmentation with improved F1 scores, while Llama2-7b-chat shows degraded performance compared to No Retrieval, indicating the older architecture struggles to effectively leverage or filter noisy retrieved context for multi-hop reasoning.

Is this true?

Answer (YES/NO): YES